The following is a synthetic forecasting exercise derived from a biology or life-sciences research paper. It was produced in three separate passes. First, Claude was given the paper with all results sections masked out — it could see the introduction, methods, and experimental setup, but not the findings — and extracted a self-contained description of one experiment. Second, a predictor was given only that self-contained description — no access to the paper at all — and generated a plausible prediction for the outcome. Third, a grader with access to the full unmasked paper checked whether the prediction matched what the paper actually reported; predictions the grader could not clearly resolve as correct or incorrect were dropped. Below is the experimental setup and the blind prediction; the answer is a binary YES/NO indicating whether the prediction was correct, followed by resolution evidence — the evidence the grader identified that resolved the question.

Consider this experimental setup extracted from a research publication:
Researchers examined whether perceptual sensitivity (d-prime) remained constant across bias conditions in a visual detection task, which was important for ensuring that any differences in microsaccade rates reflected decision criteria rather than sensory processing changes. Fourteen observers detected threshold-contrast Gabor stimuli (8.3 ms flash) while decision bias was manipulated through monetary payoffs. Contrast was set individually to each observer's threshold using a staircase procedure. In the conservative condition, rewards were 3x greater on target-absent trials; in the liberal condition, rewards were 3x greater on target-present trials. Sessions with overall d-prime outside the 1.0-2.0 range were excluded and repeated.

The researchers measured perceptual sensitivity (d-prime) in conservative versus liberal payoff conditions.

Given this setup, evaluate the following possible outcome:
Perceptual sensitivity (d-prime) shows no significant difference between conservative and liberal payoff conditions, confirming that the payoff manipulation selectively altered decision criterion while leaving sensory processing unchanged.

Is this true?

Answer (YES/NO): YES